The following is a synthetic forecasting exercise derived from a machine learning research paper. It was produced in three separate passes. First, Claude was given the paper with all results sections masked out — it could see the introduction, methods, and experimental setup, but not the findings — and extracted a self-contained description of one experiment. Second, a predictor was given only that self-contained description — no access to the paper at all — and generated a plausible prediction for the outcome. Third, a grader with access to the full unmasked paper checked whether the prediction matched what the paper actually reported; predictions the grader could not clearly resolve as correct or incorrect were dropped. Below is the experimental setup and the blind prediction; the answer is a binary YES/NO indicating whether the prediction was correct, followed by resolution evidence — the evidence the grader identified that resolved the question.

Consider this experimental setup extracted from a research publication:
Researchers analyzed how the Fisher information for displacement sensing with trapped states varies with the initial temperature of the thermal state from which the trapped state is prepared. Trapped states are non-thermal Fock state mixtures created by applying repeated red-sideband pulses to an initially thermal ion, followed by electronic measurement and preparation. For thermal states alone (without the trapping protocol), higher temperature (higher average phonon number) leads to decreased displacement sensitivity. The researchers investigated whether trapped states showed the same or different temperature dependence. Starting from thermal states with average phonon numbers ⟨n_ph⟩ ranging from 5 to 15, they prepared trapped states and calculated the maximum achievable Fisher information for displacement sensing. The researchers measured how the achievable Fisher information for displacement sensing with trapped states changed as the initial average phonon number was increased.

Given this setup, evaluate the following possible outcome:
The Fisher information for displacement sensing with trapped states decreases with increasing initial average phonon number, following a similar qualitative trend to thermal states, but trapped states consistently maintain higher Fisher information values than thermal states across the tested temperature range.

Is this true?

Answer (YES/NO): NO